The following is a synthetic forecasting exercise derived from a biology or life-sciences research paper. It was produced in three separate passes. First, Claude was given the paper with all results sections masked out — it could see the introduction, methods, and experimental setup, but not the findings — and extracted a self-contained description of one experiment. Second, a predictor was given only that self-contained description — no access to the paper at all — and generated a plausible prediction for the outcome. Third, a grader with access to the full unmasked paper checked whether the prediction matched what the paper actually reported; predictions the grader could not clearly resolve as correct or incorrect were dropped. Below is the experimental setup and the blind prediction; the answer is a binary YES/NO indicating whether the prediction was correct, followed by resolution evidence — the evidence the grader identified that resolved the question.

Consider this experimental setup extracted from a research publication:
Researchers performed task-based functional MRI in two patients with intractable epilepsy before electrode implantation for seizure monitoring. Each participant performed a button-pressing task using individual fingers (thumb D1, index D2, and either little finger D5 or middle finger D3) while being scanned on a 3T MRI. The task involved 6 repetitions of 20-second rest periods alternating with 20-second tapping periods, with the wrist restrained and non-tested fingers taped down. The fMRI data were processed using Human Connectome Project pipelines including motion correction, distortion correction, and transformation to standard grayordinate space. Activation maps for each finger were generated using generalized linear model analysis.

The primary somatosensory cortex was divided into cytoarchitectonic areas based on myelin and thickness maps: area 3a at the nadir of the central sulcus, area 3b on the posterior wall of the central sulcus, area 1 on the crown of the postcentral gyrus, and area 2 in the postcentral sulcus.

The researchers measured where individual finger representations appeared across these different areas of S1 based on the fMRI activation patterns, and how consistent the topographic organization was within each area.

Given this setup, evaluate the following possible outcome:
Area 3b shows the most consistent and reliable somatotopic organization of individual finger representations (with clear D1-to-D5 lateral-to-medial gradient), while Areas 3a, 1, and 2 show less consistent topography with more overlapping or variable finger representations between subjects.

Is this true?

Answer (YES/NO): YES